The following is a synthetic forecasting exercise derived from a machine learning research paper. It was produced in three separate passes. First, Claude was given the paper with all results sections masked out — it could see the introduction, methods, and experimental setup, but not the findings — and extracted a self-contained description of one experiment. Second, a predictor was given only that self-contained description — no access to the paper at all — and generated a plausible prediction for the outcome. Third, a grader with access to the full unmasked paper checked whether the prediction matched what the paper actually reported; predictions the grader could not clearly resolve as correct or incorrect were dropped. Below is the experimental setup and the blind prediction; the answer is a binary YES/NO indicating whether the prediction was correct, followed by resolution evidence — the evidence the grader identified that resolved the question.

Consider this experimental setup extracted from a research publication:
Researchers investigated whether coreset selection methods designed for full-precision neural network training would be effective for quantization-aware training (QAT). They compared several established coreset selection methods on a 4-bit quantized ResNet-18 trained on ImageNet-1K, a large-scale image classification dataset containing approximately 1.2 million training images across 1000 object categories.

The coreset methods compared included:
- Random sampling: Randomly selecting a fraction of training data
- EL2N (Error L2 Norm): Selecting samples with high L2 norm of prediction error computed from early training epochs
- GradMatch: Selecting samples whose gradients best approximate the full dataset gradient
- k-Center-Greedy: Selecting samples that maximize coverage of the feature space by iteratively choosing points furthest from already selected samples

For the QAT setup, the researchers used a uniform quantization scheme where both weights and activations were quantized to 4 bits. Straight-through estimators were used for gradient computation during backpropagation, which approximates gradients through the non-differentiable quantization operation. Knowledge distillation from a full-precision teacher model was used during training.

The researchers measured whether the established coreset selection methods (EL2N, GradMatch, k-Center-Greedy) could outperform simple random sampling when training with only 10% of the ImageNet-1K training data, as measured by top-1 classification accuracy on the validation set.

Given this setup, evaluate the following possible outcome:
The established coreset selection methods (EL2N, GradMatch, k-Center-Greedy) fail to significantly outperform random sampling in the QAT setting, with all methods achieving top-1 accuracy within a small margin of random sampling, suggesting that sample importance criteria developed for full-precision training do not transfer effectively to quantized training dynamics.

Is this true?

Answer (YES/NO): NO